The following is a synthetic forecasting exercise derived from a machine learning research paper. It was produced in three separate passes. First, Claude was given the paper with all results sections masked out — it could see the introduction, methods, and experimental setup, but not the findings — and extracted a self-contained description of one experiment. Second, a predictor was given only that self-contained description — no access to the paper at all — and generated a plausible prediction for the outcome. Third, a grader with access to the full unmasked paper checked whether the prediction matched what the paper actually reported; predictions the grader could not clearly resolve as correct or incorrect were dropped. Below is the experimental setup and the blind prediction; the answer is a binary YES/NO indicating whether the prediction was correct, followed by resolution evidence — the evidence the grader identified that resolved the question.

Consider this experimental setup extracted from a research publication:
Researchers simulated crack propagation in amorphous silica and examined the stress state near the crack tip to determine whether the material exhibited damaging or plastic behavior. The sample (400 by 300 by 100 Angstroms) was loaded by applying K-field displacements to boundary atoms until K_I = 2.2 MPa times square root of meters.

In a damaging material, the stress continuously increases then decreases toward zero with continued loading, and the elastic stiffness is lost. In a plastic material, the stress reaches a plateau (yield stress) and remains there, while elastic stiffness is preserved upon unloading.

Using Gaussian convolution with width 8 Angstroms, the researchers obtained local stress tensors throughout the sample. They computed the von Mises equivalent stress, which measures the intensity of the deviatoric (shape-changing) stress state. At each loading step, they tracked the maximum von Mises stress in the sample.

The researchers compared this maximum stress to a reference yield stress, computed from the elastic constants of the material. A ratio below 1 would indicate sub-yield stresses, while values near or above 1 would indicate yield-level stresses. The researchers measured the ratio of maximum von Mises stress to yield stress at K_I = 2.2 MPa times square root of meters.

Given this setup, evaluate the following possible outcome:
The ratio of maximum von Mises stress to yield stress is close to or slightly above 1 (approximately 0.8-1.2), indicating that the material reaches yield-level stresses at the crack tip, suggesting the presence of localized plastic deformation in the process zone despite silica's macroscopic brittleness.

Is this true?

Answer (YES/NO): NO